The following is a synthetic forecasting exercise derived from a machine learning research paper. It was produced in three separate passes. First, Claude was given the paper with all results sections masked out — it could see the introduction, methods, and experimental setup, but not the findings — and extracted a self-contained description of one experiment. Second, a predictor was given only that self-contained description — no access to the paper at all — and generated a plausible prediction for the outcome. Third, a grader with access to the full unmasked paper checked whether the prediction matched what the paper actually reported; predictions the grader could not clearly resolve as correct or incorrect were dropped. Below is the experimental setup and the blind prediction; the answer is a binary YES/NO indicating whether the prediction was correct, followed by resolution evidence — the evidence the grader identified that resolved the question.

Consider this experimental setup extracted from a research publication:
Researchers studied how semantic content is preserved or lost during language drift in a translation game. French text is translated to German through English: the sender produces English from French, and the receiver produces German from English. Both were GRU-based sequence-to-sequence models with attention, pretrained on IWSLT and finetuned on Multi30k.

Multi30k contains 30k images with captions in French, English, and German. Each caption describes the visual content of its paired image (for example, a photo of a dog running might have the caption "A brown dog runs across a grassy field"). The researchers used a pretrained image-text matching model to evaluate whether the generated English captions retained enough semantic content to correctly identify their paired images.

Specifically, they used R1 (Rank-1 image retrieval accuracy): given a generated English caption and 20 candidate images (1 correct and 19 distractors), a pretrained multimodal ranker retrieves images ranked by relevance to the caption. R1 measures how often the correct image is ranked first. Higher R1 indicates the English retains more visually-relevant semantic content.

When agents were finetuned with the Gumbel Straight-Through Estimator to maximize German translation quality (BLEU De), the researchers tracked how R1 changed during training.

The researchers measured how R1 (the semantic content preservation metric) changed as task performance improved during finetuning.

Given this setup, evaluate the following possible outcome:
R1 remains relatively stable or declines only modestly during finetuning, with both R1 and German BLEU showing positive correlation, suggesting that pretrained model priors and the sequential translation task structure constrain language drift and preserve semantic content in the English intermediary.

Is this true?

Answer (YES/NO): NO